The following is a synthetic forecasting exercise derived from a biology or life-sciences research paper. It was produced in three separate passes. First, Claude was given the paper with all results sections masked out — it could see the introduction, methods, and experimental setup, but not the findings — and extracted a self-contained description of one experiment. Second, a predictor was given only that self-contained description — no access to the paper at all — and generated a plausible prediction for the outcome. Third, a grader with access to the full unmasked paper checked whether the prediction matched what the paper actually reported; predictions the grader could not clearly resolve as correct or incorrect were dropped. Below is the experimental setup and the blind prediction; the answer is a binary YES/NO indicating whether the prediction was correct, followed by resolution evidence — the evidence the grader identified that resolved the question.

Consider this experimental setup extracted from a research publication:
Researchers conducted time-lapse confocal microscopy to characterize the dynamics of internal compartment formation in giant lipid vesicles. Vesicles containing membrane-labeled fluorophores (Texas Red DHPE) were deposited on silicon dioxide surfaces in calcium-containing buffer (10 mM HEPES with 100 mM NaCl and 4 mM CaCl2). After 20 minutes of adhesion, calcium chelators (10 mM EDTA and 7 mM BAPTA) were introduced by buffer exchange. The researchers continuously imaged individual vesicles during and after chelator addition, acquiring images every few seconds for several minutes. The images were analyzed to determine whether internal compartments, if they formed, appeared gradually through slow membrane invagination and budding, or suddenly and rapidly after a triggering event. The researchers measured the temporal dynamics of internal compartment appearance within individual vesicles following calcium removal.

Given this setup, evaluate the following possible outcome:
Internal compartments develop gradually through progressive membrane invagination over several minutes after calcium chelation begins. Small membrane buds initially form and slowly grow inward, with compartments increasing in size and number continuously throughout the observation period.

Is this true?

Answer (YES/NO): NO